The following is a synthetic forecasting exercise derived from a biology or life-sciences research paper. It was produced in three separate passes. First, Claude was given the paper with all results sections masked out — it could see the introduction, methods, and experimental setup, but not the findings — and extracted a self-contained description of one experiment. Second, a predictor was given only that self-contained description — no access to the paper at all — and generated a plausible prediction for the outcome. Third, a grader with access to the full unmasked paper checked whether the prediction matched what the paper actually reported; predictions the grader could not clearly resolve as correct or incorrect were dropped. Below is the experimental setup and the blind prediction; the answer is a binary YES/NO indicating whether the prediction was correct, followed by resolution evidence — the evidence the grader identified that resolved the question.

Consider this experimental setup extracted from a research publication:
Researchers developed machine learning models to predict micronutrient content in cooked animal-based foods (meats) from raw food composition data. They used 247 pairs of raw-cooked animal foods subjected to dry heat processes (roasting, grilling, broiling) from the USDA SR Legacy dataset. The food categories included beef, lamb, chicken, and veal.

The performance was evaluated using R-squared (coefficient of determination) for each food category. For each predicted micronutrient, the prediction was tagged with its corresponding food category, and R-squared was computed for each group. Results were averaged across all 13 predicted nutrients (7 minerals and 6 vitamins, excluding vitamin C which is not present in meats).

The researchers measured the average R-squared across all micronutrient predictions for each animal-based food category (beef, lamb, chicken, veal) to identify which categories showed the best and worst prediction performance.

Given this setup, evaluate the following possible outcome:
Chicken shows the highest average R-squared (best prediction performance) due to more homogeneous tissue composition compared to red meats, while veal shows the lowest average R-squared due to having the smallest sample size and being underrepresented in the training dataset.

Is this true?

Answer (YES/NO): NO